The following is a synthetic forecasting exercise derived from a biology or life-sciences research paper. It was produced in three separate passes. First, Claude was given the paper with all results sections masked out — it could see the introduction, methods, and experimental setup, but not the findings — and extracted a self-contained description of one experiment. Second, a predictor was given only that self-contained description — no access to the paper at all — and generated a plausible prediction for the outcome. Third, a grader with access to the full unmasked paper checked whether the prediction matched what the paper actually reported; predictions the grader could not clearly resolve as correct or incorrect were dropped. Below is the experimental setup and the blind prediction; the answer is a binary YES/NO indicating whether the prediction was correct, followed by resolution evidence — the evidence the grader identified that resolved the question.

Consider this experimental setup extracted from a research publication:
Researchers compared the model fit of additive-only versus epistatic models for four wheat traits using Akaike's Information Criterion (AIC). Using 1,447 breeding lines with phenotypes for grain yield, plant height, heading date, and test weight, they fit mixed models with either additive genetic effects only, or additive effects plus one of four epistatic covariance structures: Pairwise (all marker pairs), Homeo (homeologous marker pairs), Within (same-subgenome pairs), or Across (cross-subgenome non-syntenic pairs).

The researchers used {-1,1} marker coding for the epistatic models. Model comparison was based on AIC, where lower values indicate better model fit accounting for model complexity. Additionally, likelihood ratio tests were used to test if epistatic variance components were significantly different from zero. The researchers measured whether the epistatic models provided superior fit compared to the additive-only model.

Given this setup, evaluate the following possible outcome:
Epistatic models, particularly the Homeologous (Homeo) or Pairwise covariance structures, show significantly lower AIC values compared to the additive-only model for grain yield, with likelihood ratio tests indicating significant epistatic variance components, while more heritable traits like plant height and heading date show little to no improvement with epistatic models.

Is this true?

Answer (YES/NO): NO